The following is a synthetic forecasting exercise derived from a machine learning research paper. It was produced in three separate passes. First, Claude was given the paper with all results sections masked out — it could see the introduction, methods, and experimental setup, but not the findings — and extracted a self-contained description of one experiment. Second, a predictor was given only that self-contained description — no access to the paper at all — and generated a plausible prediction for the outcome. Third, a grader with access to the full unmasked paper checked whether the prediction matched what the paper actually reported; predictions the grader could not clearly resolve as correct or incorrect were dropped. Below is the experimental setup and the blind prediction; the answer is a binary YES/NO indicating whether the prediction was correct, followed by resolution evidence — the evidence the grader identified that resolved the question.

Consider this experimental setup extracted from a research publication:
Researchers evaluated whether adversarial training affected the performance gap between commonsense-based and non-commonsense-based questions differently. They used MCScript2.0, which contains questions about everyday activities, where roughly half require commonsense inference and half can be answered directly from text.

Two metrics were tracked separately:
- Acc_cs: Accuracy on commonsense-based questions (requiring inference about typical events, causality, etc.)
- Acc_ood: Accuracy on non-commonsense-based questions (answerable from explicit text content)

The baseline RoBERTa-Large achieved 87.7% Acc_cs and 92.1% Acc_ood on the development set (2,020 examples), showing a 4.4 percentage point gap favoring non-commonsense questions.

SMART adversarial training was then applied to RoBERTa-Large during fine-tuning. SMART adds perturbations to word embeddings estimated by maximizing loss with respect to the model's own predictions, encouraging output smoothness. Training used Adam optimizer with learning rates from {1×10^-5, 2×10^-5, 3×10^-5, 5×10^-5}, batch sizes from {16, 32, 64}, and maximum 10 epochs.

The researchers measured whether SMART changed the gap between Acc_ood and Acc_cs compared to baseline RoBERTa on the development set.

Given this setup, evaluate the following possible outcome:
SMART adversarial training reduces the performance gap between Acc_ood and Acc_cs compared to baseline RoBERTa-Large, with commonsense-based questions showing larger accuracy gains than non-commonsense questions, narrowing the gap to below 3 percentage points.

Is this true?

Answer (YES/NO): NO